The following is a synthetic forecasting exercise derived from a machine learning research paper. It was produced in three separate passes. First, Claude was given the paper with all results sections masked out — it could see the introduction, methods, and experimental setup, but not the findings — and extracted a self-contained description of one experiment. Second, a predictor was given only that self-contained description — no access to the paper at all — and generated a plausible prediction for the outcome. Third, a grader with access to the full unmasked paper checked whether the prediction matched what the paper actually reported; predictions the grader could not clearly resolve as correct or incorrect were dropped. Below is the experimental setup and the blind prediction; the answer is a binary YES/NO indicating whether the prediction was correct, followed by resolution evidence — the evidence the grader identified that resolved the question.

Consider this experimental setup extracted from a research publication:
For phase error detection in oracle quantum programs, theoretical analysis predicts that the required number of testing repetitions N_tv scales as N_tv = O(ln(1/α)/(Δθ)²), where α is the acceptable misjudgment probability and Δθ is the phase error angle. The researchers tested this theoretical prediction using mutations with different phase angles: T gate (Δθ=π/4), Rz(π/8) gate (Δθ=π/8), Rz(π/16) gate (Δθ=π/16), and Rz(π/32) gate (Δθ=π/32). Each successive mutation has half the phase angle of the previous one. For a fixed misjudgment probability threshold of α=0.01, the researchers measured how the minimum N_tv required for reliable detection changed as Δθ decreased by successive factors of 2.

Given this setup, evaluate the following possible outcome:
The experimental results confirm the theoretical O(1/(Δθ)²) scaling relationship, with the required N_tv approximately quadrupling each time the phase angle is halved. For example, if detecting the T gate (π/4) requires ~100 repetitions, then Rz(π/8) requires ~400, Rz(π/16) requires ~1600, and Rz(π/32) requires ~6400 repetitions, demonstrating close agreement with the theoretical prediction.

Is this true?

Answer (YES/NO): NO